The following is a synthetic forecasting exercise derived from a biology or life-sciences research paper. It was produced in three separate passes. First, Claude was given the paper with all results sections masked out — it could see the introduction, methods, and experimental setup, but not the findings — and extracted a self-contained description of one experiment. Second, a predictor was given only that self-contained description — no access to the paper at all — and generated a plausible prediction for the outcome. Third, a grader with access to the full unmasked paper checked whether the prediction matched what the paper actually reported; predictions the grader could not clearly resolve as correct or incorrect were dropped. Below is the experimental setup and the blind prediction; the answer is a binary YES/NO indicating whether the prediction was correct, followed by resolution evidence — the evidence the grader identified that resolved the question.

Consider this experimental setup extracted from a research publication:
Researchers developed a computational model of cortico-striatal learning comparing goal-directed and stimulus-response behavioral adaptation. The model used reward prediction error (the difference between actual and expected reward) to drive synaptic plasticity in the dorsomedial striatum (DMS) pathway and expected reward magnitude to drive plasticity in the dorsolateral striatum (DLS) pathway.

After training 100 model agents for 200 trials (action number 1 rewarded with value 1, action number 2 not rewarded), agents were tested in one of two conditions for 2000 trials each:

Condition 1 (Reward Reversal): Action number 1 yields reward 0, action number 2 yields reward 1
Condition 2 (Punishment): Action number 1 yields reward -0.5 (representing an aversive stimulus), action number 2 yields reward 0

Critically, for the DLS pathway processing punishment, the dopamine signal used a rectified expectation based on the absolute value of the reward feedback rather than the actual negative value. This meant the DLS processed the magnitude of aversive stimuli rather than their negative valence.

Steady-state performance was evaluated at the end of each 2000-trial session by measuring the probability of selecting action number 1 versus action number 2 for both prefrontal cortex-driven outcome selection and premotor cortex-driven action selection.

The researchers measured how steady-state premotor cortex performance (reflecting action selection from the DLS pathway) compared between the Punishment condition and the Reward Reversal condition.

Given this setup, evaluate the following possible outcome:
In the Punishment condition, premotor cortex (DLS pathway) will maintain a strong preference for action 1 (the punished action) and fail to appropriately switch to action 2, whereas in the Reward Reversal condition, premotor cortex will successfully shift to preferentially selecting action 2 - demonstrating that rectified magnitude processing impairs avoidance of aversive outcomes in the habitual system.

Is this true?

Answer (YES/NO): NO